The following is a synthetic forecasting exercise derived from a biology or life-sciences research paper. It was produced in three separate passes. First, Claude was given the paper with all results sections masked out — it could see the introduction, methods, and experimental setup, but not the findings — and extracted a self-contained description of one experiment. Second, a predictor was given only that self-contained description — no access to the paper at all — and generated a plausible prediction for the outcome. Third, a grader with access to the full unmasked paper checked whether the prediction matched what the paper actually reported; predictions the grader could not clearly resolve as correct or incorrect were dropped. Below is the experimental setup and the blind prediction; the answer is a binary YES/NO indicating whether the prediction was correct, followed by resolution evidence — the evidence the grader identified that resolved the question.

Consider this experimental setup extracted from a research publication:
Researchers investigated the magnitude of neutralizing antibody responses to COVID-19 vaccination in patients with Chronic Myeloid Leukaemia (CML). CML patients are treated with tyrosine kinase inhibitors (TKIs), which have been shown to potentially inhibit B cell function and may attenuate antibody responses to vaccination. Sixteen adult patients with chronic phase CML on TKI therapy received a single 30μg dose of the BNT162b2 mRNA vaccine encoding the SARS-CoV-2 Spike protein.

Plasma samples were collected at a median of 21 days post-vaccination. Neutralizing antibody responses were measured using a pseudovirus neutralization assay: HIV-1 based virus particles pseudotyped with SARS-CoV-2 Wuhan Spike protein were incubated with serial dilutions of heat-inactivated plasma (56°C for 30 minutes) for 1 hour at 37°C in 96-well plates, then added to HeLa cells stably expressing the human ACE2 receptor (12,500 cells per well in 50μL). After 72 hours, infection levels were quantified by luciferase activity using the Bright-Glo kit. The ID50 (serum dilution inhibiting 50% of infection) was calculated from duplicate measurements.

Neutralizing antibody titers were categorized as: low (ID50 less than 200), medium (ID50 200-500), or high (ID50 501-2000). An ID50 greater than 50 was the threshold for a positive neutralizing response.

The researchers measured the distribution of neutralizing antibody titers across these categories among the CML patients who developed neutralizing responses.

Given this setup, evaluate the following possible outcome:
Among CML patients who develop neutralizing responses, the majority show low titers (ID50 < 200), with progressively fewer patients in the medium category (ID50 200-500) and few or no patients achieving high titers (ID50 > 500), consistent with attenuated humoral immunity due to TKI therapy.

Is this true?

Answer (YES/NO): NO